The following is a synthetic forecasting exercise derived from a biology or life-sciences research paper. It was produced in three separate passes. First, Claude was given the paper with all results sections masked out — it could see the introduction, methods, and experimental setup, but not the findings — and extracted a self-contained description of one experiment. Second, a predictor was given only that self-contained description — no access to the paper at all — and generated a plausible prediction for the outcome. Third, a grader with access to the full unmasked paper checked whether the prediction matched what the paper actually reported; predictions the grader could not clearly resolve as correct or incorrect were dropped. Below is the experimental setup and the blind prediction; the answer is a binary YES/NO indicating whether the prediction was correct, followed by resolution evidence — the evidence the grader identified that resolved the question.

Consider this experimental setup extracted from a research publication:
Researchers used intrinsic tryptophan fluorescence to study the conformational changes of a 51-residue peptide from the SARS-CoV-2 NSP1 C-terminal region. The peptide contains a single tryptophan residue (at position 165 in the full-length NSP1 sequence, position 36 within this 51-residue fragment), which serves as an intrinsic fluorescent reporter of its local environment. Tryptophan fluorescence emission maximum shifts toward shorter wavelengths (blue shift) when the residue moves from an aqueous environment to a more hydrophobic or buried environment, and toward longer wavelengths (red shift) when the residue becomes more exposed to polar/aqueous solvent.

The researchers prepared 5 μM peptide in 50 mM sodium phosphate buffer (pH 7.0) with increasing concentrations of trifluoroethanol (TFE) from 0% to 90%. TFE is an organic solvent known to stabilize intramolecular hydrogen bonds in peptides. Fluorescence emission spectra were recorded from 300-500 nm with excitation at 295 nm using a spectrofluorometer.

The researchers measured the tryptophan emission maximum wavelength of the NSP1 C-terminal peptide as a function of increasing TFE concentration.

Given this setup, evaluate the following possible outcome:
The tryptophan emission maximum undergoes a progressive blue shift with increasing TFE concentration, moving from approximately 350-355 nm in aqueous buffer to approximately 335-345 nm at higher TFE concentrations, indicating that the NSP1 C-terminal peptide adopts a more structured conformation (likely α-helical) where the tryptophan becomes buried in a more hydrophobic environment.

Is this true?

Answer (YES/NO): NO